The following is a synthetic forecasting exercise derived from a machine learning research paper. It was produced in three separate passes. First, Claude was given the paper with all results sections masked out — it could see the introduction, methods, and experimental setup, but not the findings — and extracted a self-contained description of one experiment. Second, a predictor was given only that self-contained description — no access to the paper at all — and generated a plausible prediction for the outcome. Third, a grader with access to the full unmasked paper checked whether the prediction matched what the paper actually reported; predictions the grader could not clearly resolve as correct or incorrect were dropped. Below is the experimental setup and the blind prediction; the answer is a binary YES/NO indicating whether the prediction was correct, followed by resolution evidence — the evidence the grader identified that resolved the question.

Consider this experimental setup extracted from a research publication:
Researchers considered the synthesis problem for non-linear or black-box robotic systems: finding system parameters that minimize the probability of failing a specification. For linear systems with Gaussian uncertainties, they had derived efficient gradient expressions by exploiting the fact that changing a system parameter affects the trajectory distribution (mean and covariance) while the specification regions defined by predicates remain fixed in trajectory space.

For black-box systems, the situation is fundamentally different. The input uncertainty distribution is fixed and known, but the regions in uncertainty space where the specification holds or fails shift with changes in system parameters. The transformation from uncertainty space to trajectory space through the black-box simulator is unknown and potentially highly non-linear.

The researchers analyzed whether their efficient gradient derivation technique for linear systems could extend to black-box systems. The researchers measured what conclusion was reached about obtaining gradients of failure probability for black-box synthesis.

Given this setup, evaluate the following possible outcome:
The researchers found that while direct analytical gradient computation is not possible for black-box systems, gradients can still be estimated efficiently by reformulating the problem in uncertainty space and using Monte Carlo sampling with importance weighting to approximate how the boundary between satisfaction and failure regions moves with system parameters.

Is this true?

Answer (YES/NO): NO